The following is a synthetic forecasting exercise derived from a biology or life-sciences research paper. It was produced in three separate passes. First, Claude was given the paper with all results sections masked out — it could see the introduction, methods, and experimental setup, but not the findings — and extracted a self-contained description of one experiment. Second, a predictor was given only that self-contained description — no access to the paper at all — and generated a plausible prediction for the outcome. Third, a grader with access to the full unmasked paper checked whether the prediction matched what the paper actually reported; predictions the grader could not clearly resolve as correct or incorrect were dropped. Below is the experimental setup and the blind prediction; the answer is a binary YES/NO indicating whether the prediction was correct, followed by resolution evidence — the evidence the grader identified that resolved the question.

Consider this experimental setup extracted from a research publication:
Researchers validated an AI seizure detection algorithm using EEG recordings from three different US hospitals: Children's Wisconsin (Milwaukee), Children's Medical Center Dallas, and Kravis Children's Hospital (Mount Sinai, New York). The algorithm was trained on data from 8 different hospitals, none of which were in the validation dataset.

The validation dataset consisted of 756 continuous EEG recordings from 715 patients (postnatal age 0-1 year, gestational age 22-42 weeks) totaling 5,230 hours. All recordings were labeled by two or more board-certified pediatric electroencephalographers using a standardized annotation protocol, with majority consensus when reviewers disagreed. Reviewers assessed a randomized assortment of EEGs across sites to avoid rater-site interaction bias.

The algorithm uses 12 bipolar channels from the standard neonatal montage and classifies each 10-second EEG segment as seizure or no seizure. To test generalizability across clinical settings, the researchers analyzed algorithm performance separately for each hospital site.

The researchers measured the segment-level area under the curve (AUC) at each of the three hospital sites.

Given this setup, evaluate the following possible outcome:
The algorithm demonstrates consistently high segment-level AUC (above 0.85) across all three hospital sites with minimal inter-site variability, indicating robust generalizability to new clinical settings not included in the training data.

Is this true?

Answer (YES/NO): YES